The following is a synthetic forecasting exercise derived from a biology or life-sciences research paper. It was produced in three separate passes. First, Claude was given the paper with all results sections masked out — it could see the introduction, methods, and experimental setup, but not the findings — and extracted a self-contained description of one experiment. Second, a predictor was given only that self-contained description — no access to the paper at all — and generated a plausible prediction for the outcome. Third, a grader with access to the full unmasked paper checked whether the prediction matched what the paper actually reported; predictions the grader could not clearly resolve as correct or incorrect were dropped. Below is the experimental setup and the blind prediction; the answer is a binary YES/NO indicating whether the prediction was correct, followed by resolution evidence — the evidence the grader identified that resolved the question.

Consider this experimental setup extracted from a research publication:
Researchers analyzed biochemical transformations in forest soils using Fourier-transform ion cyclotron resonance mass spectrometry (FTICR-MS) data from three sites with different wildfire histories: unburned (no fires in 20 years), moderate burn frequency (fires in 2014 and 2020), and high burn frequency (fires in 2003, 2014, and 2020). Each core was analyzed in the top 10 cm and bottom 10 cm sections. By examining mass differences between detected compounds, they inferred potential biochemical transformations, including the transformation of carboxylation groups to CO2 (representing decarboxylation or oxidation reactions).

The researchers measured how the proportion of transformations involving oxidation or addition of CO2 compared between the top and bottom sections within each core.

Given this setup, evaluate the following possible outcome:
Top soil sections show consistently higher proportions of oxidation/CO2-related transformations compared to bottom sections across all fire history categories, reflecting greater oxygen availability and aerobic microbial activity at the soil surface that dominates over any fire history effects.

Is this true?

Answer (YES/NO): NO